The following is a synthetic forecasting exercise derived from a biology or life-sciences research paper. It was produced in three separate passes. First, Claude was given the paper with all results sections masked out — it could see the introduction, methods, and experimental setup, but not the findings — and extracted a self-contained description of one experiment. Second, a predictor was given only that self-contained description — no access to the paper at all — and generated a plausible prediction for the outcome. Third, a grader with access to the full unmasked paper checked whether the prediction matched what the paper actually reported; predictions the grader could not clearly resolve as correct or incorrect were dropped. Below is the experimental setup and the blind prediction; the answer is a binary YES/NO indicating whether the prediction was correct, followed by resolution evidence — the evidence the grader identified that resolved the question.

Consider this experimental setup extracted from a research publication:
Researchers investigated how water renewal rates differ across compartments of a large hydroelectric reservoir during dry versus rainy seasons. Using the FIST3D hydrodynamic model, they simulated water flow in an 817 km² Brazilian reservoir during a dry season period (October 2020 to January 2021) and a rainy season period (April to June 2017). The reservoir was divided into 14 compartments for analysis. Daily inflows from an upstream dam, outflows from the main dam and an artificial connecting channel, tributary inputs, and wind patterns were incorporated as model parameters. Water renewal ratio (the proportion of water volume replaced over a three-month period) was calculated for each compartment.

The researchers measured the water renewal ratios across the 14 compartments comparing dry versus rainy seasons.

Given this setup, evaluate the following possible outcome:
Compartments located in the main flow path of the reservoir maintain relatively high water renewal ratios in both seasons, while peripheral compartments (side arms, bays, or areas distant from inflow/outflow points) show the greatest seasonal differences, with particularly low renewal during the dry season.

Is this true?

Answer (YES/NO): NO